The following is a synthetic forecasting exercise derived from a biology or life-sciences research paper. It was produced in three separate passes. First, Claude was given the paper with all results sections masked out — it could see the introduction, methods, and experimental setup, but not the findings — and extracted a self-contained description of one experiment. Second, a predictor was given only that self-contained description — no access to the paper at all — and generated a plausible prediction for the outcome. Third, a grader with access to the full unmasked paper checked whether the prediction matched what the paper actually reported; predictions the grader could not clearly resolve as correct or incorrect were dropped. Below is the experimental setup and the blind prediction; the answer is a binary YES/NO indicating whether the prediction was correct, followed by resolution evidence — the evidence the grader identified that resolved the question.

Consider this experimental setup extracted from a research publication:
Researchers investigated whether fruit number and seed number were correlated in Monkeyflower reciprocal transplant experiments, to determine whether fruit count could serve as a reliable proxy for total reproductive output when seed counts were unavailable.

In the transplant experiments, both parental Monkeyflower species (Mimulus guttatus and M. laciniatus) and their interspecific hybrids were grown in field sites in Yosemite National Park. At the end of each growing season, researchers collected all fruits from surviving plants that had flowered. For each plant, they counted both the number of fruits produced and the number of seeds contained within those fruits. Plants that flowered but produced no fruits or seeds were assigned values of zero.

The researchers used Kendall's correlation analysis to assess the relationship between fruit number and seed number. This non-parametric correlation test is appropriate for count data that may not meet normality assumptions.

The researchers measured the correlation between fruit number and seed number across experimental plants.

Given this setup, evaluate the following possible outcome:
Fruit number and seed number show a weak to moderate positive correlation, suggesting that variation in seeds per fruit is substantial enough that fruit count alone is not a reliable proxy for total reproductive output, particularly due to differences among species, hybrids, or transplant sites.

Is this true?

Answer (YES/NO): NO